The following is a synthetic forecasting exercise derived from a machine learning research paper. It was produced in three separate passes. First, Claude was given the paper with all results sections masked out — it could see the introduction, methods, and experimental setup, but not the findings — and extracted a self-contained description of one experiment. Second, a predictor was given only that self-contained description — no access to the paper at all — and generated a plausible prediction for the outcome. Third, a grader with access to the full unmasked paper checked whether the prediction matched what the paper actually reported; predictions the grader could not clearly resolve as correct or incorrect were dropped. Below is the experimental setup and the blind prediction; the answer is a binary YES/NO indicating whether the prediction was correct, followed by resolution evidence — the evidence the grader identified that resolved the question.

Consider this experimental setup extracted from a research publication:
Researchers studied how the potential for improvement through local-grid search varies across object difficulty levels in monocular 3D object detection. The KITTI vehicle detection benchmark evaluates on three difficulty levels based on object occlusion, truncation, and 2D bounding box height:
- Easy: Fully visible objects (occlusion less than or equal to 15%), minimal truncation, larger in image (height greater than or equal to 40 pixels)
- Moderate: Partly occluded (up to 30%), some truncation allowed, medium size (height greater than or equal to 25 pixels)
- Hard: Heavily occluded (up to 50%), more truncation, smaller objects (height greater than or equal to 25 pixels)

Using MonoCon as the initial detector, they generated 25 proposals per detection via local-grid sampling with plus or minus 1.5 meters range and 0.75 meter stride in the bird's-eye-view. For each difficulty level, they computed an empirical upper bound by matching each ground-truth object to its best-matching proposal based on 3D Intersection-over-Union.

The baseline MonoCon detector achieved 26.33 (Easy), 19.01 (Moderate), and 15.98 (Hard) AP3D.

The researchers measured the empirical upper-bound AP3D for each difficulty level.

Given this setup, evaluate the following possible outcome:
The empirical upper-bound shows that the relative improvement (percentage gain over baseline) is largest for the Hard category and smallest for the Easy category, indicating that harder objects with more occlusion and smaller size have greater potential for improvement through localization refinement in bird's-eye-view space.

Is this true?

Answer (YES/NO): YES